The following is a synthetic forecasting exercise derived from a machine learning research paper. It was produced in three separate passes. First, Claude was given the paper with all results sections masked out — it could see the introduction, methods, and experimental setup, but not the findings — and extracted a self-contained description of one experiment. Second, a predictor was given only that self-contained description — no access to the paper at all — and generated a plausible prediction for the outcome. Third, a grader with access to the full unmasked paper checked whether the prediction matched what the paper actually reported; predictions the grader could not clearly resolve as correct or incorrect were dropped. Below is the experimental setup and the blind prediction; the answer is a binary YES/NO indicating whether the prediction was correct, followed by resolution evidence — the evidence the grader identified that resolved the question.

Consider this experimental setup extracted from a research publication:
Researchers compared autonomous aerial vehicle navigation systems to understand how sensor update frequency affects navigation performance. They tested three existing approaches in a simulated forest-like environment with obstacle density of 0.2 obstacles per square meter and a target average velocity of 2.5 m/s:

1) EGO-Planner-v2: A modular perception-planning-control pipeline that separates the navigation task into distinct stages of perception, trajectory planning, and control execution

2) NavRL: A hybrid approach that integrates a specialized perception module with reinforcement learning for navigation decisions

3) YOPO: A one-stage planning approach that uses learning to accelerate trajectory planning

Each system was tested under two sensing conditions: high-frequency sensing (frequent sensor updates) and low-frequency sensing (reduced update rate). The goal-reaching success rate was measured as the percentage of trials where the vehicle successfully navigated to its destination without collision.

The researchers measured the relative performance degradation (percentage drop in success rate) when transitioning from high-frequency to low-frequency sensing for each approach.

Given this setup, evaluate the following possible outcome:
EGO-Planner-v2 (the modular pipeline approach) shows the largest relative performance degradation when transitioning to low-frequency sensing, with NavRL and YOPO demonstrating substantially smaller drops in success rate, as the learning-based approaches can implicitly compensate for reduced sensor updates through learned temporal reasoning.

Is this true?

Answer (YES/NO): NO